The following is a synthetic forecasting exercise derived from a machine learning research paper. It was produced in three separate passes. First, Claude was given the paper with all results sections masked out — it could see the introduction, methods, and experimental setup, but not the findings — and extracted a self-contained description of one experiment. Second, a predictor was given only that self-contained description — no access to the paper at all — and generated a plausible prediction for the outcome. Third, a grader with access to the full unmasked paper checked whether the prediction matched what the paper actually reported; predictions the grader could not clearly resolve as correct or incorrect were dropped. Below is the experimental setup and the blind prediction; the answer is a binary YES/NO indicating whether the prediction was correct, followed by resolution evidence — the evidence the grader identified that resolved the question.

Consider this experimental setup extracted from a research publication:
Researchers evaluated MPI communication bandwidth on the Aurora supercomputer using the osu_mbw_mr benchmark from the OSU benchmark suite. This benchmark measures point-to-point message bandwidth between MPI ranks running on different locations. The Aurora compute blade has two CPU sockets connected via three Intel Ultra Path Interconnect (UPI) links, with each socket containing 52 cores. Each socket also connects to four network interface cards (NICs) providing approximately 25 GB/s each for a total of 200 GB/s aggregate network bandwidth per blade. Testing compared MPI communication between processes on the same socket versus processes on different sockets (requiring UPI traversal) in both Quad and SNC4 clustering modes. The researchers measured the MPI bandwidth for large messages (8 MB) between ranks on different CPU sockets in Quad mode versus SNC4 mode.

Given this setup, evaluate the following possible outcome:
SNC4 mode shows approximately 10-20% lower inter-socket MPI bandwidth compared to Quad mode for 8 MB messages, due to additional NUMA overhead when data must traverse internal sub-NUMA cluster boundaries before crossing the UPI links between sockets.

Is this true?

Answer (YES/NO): NO